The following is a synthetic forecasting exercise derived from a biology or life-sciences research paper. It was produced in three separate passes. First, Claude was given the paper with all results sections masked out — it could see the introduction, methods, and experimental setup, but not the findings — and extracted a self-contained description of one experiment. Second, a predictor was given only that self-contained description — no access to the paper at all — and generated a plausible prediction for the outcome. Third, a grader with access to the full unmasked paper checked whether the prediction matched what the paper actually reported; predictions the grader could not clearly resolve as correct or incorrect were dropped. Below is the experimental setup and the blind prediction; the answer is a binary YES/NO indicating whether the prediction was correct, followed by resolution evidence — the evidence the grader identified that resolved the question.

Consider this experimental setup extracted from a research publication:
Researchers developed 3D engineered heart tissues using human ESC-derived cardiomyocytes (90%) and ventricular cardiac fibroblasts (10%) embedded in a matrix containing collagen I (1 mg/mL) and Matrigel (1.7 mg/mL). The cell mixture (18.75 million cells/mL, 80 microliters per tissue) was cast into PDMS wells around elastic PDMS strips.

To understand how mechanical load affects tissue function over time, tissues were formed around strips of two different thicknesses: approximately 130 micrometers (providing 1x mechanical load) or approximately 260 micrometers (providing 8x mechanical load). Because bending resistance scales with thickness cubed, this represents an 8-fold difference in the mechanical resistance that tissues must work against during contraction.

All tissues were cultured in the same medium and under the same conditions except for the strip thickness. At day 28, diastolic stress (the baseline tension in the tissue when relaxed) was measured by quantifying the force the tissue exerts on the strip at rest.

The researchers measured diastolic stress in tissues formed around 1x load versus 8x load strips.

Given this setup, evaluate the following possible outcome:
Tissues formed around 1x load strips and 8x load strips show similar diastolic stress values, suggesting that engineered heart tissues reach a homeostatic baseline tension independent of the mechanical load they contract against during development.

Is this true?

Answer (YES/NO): NO